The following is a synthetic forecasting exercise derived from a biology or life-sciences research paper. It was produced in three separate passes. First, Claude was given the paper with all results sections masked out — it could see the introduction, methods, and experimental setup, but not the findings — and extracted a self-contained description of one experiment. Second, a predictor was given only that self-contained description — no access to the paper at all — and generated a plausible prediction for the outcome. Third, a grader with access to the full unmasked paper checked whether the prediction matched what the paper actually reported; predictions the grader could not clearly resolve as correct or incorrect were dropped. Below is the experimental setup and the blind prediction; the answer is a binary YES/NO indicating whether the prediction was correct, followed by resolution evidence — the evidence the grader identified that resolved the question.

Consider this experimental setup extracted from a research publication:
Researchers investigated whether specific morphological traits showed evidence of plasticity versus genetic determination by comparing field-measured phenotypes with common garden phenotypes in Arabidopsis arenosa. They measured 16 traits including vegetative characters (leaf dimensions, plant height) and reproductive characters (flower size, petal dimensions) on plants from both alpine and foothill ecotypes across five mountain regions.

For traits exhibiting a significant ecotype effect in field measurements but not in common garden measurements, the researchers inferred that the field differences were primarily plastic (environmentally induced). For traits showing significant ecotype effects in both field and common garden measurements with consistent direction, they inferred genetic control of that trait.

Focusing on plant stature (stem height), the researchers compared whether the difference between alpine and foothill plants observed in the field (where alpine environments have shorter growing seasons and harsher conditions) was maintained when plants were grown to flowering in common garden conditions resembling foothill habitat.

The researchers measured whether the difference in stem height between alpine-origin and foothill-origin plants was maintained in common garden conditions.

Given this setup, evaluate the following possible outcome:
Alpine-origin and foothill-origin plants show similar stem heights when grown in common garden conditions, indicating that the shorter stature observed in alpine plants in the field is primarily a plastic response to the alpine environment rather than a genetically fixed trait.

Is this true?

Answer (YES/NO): NO